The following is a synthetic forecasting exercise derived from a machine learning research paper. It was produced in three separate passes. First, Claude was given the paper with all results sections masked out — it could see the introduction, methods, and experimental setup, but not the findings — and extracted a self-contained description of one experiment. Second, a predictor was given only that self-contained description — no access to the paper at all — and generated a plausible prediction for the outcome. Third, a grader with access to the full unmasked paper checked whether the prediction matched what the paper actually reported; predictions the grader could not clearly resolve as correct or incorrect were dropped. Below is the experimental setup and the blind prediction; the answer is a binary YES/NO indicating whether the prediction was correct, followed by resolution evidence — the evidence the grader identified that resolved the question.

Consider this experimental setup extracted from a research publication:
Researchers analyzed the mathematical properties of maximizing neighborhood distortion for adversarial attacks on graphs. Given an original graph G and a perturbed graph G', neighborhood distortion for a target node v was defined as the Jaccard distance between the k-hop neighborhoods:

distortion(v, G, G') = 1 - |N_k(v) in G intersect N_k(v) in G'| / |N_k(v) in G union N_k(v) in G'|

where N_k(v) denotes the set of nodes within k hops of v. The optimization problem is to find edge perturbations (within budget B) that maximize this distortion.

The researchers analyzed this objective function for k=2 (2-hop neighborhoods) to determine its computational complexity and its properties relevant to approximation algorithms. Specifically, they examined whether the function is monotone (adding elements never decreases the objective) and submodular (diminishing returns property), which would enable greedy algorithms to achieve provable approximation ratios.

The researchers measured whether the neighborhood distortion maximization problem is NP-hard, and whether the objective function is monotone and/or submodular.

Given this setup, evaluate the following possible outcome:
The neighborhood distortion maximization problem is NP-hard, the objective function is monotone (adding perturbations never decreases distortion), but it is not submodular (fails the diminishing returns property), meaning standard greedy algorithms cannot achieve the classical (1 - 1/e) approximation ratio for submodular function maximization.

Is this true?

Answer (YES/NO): NO